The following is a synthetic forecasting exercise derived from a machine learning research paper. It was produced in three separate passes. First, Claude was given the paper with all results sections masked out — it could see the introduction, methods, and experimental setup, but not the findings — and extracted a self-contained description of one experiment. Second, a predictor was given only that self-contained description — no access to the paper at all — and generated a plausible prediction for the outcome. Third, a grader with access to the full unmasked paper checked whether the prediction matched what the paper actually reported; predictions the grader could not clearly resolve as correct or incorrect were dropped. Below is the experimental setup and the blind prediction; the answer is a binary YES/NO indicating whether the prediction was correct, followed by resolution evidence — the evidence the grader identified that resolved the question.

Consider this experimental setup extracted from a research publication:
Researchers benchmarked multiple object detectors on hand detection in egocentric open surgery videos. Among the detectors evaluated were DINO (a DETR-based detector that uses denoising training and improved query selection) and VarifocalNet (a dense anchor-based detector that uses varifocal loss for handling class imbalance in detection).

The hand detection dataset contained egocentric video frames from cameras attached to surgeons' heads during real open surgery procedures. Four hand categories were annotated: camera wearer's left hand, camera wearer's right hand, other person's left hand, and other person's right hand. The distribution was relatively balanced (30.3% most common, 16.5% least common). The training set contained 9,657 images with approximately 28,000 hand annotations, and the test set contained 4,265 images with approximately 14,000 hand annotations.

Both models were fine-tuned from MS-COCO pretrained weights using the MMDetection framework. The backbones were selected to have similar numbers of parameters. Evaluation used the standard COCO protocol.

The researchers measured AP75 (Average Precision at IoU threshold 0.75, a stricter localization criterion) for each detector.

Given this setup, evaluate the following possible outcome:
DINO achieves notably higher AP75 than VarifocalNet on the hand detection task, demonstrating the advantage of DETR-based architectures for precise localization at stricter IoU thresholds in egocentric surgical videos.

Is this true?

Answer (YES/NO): NO